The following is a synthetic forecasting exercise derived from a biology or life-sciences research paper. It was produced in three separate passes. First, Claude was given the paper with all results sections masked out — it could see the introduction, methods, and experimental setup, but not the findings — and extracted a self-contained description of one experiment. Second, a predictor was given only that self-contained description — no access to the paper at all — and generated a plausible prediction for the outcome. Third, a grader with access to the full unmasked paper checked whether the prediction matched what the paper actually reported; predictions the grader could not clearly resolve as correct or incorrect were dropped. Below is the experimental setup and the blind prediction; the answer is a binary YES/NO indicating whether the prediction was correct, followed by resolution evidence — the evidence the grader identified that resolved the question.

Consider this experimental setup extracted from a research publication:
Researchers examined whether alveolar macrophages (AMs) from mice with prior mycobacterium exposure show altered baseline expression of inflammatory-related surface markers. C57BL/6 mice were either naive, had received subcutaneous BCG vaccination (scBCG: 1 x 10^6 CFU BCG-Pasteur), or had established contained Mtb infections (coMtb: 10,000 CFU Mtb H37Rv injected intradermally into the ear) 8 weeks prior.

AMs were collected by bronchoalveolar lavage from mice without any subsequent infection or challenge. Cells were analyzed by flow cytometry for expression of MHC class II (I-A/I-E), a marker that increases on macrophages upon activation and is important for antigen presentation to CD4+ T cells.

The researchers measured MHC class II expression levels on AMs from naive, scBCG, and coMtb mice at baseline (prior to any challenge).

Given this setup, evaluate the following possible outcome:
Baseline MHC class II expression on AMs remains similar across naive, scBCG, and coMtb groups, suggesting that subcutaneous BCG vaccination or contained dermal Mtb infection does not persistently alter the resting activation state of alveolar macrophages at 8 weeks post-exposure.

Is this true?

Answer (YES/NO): YES